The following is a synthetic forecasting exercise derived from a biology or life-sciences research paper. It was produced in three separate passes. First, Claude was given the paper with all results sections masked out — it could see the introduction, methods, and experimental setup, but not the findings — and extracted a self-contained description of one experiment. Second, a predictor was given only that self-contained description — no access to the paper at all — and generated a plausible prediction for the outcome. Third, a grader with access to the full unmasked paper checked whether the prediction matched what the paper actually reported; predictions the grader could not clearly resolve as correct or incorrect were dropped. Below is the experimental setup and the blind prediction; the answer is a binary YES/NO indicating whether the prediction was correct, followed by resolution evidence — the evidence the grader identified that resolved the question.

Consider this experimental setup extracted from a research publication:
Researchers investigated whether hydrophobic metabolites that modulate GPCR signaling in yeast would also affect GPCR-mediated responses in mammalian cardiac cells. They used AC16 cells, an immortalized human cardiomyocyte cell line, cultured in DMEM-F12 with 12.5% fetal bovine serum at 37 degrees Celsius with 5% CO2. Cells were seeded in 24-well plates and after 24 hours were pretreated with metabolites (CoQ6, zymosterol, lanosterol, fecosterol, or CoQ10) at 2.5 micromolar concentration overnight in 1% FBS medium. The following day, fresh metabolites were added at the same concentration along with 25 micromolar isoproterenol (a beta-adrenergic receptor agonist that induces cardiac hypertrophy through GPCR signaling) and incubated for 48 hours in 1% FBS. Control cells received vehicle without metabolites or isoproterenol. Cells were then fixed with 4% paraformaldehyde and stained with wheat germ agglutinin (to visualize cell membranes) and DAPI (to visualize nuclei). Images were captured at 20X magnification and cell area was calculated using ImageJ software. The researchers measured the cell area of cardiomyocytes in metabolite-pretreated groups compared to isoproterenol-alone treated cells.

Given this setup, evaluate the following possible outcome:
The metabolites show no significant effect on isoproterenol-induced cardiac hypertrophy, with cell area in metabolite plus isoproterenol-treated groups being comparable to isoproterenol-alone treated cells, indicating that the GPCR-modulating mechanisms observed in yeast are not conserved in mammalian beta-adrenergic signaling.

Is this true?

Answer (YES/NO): NO